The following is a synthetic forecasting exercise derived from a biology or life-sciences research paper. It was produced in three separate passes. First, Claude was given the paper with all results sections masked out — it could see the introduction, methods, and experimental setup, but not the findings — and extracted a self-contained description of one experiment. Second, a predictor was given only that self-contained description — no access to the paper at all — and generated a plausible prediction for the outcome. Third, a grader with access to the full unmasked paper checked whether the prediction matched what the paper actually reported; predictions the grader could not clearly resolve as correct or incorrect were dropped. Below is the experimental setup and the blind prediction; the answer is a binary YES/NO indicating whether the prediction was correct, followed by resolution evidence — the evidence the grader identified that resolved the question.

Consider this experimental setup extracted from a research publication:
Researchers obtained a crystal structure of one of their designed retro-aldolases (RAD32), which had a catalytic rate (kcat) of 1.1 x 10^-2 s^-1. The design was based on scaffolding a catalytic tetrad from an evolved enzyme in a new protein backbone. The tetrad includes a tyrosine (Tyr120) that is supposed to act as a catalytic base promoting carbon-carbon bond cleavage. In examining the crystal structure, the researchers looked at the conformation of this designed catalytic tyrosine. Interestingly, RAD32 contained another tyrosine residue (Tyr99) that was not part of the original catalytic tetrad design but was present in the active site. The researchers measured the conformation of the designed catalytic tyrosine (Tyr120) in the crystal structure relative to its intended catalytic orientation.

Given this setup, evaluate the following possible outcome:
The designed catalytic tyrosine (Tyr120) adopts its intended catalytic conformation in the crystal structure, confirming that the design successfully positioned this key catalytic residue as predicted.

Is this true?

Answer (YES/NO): NO